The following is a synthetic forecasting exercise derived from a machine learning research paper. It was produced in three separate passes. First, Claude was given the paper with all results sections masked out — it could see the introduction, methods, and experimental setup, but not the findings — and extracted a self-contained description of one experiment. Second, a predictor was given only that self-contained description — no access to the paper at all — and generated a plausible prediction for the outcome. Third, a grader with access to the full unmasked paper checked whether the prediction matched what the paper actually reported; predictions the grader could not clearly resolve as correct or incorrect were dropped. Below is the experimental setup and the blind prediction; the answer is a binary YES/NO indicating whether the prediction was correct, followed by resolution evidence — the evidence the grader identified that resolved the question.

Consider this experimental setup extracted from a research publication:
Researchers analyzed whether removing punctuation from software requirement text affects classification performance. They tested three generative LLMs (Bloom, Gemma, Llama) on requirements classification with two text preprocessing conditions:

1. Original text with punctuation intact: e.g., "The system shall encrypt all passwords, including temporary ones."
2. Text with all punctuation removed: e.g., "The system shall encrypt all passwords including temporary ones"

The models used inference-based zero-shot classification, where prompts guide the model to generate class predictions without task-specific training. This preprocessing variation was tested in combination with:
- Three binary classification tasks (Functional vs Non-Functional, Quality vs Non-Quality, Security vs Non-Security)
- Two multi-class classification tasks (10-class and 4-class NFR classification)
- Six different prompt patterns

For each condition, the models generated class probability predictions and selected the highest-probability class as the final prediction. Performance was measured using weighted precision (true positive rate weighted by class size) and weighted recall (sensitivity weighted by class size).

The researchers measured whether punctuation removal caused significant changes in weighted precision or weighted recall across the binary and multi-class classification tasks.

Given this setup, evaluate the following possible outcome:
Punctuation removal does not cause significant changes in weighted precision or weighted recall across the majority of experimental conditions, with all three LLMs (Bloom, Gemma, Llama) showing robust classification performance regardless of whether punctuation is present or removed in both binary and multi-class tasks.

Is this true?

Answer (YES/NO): NO